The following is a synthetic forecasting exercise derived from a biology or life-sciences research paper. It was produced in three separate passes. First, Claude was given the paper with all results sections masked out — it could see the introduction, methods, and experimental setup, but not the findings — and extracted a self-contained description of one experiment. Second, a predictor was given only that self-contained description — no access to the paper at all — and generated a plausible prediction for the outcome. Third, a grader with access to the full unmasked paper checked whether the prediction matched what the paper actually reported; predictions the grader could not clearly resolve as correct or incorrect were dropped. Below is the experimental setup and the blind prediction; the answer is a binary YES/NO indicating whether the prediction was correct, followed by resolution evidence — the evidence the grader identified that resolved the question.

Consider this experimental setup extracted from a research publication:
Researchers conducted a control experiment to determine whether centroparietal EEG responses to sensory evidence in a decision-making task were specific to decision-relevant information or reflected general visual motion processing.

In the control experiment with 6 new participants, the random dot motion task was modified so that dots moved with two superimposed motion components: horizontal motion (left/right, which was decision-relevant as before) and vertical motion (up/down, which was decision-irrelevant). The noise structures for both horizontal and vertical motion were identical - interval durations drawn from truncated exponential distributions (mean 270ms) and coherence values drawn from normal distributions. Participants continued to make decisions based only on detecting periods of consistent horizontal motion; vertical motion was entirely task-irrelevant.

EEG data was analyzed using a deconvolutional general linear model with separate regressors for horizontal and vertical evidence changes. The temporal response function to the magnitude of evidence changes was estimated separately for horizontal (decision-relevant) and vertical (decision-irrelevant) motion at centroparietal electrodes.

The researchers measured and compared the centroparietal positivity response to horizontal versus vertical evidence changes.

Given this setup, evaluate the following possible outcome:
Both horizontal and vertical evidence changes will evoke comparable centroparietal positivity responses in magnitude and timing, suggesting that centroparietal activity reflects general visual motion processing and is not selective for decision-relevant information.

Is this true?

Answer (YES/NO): NO